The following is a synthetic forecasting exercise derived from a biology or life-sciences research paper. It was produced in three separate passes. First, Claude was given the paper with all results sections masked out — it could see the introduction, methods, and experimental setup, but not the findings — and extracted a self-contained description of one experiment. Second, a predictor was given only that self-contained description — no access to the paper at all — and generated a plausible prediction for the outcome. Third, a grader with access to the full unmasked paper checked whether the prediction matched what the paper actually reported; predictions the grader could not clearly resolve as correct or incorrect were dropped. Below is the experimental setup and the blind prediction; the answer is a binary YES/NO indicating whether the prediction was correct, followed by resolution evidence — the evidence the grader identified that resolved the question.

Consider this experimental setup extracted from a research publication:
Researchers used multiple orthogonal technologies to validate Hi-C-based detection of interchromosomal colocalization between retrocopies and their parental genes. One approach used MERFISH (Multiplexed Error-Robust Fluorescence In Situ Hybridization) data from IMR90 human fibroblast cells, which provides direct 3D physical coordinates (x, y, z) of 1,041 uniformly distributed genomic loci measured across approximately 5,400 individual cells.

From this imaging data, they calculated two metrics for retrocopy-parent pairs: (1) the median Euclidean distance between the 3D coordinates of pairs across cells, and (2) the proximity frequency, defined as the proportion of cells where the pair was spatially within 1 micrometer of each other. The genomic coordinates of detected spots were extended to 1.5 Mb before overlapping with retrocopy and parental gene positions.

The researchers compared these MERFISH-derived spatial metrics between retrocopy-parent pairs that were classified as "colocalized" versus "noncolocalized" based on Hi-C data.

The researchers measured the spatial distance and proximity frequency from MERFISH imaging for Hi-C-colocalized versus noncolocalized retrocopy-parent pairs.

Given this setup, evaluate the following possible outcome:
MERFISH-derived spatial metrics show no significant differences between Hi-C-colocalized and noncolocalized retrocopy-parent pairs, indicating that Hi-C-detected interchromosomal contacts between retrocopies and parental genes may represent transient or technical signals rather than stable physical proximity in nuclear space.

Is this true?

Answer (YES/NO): NO